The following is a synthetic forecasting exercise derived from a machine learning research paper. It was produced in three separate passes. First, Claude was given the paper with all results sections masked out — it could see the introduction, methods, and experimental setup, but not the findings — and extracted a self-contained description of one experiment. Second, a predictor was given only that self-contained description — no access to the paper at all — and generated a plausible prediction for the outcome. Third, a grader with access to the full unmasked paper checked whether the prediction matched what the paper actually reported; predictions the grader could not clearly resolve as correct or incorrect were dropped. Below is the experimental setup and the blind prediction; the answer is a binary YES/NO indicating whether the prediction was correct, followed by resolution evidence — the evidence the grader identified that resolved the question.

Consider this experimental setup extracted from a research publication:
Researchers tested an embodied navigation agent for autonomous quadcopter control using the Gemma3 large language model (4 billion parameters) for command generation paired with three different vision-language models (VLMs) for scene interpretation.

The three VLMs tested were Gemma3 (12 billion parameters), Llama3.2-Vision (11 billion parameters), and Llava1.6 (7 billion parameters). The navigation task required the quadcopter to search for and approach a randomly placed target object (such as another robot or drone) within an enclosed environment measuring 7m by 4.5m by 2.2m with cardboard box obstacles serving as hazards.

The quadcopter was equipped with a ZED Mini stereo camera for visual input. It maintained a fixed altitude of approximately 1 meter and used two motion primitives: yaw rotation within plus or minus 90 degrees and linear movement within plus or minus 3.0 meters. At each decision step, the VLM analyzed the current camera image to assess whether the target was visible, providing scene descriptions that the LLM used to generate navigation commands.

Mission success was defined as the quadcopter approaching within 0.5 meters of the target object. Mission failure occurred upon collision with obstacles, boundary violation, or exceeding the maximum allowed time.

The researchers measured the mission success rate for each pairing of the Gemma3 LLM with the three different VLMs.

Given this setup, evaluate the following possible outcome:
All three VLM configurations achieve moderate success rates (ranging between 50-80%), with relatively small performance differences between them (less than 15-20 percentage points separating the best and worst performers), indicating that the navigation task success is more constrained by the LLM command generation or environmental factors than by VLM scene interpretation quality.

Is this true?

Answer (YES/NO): NO